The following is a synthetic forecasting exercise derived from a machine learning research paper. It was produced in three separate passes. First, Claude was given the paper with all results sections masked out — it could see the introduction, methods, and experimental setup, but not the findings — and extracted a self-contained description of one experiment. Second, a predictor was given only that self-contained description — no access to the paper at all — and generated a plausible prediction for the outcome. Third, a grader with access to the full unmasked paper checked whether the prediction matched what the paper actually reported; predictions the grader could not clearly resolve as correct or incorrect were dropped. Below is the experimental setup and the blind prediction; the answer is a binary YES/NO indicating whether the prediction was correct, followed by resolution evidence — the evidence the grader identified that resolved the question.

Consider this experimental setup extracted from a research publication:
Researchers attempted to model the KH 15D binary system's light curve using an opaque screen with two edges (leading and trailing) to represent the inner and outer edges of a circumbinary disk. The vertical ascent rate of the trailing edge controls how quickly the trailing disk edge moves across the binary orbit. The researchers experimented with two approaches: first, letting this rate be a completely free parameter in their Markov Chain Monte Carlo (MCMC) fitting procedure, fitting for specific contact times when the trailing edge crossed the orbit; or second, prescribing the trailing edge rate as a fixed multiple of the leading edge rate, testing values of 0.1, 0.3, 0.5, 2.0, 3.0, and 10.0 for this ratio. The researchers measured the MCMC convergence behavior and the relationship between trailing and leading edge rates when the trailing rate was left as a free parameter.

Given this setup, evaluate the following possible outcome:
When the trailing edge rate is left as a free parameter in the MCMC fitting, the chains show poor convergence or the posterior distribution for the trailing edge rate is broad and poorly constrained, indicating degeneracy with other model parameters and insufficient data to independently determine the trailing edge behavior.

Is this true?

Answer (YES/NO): YES